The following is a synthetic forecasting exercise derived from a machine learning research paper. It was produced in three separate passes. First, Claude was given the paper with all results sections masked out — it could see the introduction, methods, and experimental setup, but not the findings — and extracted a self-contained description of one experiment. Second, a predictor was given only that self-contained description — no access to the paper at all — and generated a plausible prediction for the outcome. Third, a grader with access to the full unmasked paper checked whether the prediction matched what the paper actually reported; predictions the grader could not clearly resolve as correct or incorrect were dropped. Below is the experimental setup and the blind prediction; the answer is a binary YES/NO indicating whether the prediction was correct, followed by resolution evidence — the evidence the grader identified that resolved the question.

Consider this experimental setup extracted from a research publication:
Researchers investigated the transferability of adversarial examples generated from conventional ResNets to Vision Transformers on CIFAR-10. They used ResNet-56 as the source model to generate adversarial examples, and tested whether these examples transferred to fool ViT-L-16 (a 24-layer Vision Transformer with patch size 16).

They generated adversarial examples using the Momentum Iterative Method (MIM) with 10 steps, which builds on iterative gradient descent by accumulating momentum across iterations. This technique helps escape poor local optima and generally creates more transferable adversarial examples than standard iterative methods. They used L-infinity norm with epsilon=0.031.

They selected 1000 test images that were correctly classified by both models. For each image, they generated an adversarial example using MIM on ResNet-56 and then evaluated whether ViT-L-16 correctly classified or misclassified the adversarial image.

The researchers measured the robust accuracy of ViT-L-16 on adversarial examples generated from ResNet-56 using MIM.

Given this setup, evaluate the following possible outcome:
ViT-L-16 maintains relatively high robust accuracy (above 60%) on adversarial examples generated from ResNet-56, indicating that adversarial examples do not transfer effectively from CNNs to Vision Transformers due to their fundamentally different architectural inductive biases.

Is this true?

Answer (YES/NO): YES